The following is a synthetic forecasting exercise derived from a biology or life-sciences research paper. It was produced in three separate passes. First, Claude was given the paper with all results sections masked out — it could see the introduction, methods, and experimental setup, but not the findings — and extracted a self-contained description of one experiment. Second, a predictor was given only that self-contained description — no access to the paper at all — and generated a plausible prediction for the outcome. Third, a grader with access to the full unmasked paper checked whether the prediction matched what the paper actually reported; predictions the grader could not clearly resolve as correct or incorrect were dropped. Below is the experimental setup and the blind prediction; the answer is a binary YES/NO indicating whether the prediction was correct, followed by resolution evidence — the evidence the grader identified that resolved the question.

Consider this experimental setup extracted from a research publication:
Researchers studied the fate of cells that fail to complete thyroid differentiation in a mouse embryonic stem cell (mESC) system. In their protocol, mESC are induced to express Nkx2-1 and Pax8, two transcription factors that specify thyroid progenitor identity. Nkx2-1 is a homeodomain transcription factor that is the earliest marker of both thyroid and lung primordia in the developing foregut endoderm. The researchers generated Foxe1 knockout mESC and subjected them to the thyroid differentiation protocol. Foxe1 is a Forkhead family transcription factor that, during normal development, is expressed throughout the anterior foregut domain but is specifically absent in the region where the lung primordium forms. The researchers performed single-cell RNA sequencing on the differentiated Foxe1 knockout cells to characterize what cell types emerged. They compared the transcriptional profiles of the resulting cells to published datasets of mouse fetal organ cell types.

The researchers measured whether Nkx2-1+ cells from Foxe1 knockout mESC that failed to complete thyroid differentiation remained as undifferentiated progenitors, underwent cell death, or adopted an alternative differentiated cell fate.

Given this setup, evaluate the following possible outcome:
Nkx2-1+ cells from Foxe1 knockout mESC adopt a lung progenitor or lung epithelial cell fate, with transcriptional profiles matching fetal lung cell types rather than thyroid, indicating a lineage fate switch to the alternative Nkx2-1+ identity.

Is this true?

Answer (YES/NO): YES